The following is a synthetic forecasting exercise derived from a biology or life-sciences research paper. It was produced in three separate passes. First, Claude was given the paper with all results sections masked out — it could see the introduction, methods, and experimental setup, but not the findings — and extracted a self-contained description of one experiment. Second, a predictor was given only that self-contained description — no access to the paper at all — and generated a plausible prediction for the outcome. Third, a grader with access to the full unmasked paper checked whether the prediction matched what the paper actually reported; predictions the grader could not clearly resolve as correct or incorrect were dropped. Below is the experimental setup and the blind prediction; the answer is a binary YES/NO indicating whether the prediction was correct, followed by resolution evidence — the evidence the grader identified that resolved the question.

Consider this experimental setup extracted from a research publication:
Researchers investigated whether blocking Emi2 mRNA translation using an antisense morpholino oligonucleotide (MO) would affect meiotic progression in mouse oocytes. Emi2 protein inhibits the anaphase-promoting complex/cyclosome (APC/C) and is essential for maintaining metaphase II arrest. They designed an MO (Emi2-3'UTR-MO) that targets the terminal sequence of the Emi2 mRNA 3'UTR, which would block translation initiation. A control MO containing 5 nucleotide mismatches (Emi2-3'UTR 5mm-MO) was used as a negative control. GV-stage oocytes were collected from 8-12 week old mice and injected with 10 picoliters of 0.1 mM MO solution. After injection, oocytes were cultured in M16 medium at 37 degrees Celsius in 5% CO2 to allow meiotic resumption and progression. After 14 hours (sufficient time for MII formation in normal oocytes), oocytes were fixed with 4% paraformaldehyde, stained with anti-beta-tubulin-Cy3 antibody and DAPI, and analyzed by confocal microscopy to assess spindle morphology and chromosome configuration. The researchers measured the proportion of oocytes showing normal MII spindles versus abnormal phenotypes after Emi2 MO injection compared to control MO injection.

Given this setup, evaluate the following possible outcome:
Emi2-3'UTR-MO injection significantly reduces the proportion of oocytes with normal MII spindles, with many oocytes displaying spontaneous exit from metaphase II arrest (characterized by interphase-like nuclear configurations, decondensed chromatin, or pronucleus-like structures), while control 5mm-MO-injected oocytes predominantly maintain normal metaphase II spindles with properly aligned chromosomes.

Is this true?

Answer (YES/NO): YES